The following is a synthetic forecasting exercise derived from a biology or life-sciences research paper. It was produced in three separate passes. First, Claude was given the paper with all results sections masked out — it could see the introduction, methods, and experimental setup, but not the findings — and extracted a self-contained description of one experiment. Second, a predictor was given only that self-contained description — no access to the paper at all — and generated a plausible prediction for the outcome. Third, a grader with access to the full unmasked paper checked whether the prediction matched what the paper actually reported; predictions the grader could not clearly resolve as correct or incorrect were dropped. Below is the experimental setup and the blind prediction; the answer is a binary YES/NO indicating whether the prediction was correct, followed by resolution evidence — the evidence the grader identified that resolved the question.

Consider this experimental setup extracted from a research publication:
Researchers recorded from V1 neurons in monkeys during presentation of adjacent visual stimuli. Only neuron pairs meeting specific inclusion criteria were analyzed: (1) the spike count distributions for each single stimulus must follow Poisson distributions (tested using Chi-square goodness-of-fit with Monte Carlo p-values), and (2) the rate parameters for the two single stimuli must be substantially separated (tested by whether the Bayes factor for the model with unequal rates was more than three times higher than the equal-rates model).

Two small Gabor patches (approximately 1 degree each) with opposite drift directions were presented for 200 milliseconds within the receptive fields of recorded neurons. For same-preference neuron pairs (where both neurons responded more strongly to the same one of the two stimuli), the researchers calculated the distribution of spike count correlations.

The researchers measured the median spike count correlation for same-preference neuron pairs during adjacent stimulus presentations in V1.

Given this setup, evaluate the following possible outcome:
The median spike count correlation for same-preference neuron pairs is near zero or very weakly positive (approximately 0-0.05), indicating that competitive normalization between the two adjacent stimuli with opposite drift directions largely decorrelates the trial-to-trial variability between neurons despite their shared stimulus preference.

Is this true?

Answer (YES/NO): NO